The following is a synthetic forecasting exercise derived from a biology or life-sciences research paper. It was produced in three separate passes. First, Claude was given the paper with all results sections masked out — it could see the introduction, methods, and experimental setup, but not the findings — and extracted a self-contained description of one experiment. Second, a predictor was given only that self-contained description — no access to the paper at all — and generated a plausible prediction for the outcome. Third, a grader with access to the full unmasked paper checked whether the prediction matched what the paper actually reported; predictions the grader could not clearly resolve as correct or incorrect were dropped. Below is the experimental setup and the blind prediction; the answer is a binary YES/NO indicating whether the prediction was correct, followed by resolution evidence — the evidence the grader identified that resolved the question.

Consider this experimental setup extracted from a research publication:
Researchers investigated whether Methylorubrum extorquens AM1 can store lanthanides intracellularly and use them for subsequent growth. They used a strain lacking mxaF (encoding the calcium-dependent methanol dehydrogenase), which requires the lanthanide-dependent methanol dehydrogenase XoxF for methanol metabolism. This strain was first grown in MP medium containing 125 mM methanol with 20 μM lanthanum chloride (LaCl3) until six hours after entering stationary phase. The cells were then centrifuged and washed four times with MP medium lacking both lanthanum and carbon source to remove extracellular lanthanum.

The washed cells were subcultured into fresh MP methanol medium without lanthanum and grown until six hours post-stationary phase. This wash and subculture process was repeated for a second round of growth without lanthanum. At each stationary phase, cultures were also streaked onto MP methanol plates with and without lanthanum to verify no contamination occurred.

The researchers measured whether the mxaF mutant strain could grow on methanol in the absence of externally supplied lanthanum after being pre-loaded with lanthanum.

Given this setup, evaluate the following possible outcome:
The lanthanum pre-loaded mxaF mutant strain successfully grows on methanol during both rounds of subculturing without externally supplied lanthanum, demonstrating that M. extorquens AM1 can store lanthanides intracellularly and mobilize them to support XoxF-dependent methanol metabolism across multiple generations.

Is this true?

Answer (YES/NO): YES